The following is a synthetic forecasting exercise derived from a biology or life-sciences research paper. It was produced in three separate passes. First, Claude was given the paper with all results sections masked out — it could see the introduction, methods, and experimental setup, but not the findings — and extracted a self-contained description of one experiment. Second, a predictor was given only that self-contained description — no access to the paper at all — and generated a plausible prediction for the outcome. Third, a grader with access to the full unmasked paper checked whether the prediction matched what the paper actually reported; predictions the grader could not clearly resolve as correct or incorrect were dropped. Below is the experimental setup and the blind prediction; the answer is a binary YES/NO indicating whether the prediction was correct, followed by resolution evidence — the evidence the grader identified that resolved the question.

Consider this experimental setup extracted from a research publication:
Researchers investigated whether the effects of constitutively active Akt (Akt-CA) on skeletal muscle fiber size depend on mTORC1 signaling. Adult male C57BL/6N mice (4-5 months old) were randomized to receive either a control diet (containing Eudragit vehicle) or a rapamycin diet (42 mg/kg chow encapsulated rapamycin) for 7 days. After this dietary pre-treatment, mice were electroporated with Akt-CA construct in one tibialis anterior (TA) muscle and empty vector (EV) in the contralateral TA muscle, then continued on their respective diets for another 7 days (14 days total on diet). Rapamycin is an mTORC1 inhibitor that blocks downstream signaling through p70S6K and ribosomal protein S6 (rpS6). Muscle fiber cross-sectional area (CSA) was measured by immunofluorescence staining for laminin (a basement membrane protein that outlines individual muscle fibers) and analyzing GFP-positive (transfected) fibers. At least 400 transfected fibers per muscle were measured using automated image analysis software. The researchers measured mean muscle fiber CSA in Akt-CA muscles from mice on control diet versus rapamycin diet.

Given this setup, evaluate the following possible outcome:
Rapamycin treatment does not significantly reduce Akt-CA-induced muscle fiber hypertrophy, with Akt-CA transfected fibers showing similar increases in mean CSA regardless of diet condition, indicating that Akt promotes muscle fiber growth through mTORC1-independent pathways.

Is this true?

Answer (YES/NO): NO